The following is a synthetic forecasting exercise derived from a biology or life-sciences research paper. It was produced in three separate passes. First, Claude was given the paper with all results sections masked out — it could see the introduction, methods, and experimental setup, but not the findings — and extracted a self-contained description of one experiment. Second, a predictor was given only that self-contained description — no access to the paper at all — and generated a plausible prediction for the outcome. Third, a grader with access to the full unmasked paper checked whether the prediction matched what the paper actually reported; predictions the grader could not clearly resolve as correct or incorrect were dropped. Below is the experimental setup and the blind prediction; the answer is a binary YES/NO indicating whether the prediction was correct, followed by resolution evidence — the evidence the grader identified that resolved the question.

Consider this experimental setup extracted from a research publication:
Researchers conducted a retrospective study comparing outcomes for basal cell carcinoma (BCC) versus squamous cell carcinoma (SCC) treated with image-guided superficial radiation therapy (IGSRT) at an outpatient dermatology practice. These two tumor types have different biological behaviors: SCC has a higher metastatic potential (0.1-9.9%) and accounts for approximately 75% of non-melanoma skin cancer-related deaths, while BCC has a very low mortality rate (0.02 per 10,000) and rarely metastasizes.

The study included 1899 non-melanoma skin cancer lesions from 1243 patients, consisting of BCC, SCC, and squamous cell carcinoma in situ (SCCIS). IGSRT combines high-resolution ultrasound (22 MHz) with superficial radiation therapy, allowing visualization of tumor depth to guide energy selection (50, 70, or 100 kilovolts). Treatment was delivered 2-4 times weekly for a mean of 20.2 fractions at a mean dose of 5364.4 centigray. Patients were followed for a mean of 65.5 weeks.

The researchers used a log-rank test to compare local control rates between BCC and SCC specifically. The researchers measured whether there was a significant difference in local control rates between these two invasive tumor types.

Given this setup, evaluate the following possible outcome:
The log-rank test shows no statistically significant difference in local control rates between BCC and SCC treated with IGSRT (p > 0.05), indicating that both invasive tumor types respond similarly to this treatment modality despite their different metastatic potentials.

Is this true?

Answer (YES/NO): YES